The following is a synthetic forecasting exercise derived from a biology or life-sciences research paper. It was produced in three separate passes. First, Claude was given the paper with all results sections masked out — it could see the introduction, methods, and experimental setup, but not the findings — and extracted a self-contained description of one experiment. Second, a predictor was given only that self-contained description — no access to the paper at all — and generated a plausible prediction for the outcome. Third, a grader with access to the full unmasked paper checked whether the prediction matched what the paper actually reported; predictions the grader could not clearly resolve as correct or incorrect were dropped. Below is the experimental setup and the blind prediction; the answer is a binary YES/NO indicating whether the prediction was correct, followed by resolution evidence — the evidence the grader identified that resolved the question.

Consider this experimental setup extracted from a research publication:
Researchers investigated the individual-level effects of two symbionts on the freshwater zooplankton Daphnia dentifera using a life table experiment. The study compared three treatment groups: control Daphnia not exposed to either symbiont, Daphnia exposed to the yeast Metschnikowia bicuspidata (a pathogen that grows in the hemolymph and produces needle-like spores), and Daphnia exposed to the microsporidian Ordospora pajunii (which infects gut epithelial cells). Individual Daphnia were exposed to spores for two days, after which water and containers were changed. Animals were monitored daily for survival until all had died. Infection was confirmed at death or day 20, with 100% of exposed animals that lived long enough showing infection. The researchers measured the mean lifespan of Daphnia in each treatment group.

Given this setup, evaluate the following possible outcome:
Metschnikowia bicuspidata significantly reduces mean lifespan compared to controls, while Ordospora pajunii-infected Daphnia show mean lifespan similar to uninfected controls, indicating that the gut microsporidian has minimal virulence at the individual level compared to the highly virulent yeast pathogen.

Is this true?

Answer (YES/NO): YES